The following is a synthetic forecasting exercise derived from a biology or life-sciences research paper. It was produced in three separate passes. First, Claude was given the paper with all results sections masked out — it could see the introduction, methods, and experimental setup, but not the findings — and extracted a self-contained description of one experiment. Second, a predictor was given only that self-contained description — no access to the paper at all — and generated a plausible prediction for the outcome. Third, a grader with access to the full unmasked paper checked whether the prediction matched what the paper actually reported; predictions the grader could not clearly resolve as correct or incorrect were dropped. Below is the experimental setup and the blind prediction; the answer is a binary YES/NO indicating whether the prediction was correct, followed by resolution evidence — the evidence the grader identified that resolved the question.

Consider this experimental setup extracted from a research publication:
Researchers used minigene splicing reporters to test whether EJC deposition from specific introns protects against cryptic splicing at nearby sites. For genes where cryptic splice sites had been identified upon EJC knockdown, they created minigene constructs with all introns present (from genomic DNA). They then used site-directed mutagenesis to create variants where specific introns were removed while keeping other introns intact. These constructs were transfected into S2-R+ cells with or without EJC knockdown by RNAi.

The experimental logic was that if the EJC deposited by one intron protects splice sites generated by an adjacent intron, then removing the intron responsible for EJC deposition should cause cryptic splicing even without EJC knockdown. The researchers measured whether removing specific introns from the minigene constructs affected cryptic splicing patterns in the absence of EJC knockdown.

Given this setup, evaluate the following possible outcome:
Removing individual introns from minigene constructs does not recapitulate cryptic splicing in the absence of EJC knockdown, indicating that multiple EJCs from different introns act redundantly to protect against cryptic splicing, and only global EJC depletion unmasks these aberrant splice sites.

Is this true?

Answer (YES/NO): NO